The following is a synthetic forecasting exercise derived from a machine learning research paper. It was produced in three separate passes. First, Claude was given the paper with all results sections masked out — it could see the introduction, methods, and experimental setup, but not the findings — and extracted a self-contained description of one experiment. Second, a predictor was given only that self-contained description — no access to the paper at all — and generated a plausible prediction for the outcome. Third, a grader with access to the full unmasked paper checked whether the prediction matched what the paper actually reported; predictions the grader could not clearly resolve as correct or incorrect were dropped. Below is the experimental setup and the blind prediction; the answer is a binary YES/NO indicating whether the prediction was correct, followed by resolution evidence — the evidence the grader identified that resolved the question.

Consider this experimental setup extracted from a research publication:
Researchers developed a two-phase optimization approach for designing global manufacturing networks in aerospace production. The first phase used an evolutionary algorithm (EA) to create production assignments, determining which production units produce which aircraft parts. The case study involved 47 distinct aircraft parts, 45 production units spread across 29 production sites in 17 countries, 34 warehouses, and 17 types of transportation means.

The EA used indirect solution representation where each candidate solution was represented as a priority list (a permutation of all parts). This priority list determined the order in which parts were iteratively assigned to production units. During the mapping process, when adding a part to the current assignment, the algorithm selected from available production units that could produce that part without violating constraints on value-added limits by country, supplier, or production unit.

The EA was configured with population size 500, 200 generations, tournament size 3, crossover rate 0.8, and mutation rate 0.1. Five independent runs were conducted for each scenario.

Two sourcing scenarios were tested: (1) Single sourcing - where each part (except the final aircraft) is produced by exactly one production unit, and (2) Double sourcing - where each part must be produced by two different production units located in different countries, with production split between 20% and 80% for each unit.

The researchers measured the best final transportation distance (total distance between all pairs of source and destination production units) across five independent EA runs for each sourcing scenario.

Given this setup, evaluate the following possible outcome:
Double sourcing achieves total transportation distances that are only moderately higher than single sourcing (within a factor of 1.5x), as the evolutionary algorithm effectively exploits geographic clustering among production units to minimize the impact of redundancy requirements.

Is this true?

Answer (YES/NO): NO